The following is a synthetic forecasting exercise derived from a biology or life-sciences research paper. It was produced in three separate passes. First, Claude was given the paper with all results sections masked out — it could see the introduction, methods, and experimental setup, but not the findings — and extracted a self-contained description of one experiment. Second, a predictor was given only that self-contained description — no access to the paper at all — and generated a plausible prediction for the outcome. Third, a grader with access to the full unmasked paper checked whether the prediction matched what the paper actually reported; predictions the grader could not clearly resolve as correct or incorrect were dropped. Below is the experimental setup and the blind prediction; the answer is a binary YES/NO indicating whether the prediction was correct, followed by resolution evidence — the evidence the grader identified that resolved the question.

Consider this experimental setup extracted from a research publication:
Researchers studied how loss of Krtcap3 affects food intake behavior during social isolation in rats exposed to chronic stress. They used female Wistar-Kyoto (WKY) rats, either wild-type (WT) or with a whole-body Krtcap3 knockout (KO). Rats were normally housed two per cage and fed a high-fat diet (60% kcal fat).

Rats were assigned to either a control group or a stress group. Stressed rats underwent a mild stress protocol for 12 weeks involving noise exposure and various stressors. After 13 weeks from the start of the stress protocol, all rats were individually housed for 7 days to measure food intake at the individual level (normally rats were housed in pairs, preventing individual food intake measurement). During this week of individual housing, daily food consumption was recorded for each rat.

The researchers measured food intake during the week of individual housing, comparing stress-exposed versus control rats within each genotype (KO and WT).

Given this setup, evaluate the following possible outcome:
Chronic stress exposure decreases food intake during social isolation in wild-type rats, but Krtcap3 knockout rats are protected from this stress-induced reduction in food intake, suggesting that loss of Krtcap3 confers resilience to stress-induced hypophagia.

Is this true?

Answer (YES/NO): NO